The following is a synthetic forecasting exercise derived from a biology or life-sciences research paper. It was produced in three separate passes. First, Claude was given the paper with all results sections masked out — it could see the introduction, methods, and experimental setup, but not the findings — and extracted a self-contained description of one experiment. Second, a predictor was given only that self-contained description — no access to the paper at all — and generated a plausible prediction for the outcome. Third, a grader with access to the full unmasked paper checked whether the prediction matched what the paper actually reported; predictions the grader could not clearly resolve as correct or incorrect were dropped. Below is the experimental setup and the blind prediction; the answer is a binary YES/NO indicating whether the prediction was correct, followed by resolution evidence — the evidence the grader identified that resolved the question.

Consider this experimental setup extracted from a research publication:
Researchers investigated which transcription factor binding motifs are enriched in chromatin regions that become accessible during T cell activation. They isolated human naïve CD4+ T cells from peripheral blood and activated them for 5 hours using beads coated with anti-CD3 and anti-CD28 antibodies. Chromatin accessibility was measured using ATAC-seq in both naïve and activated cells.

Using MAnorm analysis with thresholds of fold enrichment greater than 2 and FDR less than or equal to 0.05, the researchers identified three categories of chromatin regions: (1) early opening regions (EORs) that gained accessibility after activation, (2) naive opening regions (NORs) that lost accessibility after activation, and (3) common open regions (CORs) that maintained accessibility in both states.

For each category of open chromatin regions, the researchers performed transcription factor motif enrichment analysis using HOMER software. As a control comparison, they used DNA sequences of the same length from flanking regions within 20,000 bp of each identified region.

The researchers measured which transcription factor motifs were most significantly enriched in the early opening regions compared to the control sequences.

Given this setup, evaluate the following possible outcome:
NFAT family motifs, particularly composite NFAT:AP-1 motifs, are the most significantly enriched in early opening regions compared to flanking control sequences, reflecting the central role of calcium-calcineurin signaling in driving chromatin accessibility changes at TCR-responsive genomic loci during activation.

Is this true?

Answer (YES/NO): NO